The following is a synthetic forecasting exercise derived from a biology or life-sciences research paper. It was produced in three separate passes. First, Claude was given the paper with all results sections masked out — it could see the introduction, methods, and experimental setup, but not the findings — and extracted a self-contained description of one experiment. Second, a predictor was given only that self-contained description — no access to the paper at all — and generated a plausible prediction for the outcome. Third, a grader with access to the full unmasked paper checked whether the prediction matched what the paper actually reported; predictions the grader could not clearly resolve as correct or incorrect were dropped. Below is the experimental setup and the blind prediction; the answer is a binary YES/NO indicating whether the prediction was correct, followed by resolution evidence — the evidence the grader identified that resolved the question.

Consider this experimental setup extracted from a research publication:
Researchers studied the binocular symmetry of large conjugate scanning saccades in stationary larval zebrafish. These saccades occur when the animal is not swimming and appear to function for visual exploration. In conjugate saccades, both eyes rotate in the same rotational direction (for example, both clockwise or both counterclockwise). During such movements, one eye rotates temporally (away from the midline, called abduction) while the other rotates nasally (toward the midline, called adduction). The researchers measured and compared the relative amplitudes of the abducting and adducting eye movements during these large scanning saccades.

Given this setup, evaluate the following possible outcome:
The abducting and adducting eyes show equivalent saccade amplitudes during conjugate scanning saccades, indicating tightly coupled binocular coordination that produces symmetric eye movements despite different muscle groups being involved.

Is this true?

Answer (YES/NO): NO